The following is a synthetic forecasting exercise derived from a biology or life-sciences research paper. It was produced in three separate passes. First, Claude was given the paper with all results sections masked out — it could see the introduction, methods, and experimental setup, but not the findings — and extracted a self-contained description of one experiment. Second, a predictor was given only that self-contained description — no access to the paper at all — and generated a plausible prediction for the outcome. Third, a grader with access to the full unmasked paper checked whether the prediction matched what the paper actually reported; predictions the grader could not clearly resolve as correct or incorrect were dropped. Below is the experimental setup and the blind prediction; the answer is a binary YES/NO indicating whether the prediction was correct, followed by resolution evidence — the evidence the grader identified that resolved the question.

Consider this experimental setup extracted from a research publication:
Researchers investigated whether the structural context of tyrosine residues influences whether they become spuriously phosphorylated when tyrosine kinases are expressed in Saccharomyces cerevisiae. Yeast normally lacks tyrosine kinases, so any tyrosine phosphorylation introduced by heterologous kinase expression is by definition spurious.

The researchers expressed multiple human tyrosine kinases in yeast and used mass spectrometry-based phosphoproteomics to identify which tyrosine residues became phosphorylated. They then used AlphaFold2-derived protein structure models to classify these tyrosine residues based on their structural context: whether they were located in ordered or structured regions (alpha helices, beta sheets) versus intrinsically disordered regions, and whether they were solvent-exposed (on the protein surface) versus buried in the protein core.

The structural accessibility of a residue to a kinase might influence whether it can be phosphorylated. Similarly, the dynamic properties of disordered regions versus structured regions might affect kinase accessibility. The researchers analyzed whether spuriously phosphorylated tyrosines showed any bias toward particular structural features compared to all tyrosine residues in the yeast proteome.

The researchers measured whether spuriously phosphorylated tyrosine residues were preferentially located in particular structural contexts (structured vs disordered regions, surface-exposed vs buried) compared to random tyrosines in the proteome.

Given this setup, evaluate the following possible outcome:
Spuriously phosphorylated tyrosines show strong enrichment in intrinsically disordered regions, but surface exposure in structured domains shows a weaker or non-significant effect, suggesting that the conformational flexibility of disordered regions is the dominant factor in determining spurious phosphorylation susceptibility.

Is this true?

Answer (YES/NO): NO